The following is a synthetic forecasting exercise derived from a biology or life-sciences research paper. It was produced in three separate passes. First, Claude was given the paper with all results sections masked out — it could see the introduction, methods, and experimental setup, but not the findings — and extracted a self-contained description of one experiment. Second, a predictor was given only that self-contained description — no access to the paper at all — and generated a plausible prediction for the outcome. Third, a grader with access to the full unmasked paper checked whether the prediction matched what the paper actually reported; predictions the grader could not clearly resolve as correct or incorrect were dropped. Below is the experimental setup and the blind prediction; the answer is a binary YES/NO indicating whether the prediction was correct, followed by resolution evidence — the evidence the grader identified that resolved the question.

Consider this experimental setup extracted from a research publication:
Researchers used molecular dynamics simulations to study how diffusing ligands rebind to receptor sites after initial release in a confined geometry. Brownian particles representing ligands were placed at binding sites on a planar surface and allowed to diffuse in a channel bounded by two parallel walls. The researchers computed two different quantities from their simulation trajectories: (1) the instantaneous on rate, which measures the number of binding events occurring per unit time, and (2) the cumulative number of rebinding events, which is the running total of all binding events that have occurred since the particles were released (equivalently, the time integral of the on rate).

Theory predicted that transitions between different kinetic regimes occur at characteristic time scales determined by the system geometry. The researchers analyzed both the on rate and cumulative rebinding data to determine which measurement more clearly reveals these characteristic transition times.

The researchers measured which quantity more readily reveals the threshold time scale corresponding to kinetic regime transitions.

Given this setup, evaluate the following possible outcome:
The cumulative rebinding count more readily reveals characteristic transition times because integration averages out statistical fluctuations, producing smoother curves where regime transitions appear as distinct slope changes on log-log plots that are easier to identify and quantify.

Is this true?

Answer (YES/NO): YES